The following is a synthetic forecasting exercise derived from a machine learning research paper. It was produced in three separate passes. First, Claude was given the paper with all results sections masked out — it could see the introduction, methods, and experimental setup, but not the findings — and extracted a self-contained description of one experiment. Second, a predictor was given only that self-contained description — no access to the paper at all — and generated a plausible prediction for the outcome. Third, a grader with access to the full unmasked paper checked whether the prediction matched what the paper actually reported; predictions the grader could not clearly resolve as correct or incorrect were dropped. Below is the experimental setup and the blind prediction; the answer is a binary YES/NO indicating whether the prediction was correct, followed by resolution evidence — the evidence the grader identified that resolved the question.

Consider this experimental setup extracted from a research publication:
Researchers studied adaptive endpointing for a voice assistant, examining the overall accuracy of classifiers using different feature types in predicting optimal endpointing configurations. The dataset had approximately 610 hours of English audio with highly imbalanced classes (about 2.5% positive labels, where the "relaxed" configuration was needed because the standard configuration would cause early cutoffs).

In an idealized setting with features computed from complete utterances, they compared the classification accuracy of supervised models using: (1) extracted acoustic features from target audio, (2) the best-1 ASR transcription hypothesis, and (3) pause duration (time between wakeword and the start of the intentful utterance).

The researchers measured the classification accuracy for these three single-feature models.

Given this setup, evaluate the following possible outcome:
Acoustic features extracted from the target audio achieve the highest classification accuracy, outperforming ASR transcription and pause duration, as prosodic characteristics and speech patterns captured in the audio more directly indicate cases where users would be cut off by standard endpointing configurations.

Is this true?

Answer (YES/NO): NO